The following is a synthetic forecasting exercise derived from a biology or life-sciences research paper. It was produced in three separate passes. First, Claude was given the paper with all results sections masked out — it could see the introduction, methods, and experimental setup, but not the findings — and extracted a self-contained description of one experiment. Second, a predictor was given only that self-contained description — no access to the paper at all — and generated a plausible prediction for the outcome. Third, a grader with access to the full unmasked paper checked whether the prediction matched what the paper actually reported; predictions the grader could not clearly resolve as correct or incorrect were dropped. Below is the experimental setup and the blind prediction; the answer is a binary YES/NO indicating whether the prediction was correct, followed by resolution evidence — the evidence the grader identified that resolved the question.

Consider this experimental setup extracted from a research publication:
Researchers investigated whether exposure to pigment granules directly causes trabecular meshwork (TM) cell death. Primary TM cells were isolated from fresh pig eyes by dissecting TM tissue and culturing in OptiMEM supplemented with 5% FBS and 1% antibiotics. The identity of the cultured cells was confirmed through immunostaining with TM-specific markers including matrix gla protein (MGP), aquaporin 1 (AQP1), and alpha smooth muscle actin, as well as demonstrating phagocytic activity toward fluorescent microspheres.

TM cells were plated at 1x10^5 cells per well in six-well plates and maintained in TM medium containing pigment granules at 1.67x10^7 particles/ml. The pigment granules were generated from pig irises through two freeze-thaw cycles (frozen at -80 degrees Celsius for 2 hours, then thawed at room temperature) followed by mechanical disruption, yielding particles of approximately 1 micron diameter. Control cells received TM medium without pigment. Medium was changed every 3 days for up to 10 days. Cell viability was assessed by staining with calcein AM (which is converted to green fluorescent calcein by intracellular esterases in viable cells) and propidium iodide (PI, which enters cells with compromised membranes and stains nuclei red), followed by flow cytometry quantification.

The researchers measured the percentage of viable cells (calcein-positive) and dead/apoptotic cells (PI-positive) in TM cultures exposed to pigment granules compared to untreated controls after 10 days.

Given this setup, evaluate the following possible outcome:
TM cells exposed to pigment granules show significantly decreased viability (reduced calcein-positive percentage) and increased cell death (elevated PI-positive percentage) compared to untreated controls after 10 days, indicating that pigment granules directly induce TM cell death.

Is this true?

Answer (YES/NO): NO